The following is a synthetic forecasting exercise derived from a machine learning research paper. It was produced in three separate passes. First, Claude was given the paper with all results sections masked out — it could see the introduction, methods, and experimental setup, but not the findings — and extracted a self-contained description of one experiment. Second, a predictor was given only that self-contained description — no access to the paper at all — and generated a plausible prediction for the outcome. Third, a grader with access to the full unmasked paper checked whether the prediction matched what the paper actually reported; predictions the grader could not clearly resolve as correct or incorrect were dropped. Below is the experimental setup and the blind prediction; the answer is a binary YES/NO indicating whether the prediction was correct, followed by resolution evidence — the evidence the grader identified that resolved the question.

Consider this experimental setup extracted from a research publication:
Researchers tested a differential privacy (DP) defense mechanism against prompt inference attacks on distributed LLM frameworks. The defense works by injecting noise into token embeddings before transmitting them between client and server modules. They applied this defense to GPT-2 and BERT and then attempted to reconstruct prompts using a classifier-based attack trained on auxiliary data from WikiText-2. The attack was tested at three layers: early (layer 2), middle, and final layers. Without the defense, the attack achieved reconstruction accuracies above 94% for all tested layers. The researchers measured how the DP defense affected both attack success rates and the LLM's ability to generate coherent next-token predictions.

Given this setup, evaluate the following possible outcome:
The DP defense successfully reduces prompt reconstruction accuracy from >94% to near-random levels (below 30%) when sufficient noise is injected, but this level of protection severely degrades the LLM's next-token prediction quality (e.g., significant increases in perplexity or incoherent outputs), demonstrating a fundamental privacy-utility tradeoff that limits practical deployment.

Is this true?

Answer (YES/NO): YES